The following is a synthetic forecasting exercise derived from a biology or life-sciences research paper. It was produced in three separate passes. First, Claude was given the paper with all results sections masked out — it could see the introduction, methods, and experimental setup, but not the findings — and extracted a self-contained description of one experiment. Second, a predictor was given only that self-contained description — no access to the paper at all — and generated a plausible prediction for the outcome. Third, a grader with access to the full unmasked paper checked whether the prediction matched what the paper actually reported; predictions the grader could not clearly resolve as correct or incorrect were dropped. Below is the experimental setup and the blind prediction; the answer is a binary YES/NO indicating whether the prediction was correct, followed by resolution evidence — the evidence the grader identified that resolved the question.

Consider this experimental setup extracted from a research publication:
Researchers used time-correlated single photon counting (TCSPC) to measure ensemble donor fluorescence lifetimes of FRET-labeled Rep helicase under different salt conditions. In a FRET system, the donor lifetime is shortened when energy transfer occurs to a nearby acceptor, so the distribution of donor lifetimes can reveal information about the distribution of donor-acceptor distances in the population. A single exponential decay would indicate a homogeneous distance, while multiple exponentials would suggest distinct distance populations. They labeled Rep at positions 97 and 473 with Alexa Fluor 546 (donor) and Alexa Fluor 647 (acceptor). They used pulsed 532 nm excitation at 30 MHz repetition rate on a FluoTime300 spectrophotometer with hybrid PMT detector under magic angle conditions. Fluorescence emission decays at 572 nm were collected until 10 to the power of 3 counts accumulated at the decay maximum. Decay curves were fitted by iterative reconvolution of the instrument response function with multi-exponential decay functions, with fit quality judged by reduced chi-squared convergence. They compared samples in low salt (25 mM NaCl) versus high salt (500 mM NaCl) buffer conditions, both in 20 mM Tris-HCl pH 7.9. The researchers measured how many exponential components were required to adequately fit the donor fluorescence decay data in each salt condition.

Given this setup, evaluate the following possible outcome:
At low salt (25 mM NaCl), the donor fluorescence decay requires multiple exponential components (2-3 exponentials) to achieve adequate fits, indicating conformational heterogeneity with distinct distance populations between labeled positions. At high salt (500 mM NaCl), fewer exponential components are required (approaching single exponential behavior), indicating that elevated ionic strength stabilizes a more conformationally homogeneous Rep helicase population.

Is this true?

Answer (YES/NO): NO